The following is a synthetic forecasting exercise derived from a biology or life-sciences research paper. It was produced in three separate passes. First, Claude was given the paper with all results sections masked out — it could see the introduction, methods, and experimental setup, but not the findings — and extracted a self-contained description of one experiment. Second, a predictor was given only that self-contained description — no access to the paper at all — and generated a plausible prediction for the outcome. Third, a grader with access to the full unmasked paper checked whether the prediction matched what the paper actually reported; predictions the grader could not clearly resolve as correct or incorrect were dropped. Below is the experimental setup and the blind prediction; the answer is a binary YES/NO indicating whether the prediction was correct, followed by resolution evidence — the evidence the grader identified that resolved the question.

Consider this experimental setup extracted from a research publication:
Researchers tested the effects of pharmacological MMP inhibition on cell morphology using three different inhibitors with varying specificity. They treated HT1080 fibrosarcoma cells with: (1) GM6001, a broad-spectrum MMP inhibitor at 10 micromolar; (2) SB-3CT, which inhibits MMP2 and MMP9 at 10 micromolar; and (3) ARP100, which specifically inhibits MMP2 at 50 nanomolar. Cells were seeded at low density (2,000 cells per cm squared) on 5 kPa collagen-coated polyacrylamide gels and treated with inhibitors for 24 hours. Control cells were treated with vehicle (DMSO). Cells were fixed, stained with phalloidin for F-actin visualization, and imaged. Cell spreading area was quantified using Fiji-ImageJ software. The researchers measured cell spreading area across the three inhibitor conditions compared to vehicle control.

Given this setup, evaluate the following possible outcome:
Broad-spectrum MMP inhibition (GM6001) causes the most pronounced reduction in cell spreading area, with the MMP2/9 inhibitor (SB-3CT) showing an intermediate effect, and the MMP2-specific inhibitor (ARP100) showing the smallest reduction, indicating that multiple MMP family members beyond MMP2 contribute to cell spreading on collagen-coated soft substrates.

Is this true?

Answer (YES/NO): NO